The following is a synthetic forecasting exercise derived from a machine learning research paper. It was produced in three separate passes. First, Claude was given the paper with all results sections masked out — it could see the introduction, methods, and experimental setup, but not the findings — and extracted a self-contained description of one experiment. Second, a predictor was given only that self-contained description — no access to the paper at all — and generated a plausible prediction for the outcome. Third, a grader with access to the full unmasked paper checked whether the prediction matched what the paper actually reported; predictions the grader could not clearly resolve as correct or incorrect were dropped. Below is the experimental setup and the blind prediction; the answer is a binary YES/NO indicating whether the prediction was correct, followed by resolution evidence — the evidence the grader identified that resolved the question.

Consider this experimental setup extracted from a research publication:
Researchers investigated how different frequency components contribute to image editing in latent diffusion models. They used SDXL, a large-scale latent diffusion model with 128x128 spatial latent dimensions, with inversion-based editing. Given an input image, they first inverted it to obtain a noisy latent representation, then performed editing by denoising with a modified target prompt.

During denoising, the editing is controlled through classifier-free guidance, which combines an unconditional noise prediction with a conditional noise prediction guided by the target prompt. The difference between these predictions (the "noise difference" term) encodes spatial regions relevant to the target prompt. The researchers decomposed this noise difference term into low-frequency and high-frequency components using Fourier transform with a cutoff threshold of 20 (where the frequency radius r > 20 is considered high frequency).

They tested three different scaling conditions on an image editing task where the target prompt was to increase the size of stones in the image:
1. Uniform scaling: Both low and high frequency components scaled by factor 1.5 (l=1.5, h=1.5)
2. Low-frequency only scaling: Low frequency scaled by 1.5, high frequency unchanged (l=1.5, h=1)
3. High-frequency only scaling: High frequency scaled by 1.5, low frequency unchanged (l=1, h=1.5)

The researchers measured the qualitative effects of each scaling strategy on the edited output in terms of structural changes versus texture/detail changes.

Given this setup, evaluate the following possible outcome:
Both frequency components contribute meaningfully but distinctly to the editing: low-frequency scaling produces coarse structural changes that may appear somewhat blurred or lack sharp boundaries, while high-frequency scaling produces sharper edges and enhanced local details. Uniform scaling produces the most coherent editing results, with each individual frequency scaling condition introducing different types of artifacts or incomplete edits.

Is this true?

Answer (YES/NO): NO